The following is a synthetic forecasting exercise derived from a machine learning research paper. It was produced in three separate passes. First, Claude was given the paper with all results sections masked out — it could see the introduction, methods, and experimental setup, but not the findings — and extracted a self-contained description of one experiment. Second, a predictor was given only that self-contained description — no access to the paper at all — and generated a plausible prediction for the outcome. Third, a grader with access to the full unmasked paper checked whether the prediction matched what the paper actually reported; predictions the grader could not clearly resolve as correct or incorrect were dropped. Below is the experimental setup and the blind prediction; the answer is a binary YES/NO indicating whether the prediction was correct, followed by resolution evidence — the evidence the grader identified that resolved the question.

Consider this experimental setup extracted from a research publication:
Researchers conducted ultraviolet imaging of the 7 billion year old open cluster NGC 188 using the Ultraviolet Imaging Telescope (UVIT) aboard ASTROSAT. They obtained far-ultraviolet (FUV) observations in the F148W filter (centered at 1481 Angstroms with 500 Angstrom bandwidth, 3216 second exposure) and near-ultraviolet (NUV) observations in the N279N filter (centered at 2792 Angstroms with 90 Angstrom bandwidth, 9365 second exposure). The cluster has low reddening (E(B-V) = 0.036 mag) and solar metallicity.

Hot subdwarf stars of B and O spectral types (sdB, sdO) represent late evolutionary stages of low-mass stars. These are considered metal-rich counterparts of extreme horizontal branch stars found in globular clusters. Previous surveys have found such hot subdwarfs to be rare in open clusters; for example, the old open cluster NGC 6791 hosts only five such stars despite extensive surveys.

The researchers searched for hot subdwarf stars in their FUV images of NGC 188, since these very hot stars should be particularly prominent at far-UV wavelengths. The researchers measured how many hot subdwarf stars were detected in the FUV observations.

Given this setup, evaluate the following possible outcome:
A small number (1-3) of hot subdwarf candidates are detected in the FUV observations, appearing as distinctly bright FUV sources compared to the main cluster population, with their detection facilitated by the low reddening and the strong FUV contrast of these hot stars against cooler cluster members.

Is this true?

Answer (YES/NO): YES